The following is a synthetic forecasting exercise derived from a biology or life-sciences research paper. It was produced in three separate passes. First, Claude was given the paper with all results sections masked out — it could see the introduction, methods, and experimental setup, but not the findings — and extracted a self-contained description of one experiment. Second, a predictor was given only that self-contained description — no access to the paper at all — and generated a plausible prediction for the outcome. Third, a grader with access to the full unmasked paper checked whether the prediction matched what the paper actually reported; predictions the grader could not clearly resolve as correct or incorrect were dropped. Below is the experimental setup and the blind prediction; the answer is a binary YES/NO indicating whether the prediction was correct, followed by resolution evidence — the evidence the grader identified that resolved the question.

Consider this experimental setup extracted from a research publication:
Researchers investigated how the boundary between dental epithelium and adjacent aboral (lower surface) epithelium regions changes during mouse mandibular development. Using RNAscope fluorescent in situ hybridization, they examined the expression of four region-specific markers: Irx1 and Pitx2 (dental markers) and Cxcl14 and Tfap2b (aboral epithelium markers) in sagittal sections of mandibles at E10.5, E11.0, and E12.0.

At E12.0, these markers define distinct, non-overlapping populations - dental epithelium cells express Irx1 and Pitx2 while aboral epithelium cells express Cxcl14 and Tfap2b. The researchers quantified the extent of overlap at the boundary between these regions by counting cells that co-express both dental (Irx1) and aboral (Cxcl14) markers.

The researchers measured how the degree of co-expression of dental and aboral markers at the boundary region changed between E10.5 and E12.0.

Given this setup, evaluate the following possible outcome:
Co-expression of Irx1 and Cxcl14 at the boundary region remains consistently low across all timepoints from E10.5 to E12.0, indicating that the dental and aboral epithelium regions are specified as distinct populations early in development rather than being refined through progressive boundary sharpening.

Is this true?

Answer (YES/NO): NO